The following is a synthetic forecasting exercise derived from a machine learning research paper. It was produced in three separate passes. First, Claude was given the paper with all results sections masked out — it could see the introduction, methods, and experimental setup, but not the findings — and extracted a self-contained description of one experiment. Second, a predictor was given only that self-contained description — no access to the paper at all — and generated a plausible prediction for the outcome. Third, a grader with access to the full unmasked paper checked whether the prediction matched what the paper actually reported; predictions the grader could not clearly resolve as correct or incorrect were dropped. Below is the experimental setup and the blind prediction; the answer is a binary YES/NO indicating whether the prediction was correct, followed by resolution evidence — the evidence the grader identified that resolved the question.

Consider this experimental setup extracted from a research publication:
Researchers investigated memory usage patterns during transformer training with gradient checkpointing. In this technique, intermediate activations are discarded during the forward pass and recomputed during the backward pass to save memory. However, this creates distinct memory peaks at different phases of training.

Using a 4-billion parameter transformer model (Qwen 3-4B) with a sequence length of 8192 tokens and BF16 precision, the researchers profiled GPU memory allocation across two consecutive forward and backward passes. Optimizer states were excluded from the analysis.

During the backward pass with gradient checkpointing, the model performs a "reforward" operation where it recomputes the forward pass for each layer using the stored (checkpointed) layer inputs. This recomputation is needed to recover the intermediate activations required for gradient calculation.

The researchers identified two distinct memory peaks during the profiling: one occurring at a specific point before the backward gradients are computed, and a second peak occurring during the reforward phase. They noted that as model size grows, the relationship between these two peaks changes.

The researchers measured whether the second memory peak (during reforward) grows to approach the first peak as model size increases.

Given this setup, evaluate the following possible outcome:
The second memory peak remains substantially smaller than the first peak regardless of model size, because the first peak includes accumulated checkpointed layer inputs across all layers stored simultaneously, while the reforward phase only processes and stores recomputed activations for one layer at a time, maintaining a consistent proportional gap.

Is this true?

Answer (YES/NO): NO